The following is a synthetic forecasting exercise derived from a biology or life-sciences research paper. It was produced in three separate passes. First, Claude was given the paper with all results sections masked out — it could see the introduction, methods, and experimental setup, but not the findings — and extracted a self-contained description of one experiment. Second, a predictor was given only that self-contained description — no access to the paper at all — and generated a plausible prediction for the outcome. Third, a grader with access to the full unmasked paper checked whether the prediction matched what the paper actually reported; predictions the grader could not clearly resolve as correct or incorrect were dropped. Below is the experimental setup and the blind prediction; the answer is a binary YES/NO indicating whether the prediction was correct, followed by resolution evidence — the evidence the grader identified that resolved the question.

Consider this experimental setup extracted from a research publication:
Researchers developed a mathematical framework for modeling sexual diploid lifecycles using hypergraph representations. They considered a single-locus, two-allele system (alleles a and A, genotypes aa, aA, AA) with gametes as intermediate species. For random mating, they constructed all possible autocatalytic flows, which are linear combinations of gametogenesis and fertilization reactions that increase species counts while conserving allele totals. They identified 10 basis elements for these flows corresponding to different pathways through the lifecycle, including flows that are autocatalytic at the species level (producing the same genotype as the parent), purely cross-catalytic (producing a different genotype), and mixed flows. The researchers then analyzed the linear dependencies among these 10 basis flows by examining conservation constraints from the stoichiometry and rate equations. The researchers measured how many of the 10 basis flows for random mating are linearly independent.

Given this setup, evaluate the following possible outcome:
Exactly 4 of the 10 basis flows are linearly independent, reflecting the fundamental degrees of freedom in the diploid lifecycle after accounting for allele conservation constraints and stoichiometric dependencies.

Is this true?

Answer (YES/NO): NO